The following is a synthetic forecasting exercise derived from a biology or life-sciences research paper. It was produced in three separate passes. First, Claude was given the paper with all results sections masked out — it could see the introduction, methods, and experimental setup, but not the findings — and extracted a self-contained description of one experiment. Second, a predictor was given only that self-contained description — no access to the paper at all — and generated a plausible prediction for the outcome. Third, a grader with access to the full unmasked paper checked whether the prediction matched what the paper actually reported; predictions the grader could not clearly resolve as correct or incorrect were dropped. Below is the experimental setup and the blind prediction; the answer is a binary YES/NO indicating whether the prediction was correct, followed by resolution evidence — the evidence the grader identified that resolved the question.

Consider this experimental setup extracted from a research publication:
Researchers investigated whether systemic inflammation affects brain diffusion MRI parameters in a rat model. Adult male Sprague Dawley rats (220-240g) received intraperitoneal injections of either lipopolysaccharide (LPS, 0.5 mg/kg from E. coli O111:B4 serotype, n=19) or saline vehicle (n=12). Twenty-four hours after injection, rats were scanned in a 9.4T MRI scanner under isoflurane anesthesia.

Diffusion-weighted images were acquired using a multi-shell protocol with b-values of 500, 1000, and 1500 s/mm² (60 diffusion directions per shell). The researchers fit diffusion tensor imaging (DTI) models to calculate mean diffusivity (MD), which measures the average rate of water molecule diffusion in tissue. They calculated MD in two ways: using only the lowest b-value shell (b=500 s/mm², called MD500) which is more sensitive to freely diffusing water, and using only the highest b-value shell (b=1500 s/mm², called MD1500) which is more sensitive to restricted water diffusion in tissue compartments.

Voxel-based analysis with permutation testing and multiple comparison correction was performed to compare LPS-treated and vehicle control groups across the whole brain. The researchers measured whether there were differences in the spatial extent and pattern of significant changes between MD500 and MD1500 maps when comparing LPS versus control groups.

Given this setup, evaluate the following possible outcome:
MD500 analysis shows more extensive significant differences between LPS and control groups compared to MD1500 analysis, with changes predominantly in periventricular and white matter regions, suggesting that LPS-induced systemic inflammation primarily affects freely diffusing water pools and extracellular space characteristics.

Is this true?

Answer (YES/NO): NO